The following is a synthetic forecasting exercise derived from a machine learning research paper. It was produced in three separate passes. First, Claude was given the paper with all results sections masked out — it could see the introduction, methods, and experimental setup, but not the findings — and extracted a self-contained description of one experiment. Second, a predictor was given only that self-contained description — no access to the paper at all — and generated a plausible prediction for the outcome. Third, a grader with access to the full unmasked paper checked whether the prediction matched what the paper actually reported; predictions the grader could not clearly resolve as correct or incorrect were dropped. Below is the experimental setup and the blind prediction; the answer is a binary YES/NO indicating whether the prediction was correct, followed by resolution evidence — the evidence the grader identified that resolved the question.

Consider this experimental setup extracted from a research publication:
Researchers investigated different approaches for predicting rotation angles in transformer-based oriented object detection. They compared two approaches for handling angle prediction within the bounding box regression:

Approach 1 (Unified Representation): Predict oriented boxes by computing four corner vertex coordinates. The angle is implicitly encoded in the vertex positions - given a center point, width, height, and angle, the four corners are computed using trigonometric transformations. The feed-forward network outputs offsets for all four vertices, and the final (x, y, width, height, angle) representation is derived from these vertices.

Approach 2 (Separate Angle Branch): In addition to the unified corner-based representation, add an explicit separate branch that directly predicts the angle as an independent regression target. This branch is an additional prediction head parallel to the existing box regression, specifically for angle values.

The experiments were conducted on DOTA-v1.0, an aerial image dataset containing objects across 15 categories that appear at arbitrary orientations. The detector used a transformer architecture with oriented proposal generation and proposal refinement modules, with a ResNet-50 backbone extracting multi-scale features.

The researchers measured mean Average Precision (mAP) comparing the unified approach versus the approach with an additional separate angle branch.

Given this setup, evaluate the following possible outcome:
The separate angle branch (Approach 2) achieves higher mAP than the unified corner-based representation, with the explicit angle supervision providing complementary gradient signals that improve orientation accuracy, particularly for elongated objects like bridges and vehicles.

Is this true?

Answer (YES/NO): NO